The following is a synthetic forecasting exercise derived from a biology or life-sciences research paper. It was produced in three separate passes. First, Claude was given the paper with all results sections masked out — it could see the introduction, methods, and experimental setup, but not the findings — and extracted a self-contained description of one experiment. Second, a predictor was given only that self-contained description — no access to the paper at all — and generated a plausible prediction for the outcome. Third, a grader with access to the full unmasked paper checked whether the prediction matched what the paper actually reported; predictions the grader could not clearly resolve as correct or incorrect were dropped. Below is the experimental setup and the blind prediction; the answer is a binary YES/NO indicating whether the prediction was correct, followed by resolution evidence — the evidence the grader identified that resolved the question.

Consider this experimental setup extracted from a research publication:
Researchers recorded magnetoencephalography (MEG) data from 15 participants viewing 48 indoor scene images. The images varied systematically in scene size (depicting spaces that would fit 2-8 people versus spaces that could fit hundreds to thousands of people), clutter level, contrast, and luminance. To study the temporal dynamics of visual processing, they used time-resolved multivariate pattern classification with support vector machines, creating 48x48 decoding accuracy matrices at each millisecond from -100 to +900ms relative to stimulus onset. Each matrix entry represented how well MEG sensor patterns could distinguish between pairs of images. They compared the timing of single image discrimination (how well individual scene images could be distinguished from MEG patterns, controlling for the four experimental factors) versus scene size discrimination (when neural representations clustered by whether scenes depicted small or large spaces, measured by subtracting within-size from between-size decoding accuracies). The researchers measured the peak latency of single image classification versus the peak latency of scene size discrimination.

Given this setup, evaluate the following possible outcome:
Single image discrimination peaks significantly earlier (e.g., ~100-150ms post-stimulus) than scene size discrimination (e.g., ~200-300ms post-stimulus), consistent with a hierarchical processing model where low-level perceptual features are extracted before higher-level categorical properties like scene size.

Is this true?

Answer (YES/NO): YES